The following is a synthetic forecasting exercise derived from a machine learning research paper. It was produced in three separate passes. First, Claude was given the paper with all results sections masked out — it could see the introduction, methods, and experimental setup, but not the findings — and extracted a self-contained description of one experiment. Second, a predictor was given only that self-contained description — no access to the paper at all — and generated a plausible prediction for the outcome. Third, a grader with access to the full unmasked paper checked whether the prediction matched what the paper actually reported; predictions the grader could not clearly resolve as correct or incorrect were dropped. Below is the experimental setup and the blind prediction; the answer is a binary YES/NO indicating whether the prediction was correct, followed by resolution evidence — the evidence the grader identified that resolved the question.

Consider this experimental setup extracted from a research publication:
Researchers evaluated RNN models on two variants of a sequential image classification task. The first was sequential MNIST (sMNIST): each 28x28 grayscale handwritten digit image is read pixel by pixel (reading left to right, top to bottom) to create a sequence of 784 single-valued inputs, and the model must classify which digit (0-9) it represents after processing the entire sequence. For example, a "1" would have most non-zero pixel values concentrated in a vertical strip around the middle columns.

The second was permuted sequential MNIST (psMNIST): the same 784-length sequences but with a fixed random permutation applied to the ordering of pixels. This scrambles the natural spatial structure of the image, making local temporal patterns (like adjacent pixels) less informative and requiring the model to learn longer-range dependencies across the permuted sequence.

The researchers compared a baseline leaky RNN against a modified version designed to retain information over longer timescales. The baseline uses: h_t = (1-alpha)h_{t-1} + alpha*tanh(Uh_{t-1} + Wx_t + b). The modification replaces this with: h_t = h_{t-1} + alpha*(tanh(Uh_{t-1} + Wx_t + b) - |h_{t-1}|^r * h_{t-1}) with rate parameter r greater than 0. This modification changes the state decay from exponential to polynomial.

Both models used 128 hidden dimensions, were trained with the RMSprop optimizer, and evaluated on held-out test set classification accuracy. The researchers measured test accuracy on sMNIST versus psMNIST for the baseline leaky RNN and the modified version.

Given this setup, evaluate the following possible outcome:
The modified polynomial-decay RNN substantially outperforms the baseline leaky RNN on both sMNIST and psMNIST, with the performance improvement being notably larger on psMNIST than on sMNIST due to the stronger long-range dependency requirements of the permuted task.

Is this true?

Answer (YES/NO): NO